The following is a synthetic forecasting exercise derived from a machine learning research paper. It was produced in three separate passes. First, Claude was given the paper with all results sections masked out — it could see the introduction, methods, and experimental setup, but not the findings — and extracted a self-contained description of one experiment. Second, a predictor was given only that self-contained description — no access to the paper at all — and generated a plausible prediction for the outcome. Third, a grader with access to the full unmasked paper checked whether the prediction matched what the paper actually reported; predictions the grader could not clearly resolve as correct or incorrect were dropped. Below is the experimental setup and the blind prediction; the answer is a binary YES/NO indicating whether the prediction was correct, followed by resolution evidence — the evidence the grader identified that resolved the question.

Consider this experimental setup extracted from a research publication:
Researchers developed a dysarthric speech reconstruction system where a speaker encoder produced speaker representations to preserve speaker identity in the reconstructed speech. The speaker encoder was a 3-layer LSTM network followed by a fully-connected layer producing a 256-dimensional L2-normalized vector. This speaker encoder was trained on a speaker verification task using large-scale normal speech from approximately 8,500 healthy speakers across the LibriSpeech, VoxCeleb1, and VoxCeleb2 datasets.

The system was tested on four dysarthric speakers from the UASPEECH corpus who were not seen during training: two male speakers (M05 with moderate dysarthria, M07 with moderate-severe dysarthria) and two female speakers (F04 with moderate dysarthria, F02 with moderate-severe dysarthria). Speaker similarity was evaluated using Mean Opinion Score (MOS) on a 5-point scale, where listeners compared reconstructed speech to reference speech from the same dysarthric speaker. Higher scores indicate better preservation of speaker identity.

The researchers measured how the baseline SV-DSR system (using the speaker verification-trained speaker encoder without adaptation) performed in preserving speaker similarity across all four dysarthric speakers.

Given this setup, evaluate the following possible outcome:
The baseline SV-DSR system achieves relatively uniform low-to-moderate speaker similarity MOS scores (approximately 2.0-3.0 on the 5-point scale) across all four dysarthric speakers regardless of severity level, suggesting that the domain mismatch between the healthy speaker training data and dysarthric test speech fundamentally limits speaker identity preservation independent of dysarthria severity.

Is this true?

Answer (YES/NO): NO